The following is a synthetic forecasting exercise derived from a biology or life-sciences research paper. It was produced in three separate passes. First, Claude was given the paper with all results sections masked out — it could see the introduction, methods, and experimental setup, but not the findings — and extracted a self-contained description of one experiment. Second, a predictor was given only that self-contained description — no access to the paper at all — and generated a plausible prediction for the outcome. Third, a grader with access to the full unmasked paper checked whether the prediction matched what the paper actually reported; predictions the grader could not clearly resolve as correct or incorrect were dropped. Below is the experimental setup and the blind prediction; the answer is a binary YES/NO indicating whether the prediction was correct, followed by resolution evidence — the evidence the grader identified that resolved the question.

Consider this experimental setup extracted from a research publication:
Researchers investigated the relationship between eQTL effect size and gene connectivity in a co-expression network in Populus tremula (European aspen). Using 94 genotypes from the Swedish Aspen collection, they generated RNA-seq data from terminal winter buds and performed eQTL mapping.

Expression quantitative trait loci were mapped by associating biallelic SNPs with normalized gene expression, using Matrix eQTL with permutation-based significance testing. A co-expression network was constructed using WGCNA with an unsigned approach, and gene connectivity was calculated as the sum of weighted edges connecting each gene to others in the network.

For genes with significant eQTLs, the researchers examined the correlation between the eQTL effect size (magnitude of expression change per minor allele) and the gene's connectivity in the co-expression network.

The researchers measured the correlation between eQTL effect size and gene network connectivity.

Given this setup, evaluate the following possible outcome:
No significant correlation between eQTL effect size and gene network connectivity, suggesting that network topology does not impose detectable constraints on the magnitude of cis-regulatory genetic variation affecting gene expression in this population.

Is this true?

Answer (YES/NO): NO